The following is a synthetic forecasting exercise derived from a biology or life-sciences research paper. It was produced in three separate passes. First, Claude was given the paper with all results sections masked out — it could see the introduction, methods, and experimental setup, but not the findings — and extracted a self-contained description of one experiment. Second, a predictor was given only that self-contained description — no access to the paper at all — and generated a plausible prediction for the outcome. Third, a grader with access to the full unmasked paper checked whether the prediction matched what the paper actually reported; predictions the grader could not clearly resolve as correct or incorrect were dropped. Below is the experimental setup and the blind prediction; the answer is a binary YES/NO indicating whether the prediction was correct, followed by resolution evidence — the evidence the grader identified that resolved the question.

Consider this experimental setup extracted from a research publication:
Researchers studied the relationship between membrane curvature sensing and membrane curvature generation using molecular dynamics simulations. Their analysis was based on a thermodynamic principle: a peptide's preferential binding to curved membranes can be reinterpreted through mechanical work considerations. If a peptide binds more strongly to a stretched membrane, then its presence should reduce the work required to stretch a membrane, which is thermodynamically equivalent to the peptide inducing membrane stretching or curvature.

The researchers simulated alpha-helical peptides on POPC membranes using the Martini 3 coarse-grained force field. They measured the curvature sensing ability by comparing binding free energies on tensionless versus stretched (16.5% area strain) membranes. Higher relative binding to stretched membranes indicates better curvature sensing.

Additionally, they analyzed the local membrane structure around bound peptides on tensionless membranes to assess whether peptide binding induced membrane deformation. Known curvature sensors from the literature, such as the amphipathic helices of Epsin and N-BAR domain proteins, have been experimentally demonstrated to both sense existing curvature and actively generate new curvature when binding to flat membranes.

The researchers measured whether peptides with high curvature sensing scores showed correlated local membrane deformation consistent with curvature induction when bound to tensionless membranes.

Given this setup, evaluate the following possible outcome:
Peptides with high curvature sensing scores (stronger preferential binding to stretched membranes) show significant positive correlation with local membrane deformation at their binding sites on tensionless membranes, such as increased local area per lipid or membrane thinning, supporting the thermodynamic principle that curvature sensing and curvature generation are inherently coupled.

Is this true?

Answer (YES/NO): YES